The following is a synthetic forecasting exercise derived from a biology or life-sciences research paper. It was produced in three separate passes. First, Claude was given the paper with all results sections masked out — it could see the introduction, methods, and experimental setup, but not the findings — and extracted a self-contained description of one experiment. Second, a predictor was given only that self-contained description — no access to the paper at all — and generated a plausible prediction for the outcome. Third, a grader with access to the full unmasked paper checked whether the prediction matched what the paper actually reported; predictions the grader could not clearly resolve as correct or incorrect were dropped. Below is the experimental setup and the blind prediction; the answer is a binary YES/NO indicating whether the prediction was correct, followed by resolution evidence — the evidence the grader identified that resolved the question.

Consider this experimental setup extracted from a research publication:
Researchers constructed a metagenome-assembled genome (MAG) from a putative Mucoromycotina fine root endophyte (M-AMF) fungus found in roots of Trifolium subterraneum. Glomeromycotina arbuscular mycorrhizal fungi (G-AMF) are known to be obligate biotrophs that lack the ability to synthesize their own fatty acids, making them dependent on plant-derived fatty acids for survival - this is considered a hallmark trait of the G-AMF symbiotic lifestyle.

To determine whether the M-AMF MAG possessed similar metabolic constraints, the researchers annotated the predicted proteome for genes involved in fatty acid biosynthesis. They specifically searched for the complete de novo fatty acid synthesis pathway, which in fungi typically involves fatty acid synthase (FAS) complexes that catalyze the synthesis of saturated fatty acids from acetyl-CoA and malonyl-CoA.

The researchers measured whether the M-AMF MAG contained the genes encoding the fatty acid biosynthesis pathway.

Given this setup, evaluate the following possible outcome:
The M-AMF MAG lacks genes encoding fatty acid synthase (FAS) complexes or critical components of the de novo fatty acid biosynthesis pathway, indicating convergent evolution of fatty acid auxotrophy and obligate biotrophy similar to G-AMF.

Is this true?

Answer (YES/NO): YES